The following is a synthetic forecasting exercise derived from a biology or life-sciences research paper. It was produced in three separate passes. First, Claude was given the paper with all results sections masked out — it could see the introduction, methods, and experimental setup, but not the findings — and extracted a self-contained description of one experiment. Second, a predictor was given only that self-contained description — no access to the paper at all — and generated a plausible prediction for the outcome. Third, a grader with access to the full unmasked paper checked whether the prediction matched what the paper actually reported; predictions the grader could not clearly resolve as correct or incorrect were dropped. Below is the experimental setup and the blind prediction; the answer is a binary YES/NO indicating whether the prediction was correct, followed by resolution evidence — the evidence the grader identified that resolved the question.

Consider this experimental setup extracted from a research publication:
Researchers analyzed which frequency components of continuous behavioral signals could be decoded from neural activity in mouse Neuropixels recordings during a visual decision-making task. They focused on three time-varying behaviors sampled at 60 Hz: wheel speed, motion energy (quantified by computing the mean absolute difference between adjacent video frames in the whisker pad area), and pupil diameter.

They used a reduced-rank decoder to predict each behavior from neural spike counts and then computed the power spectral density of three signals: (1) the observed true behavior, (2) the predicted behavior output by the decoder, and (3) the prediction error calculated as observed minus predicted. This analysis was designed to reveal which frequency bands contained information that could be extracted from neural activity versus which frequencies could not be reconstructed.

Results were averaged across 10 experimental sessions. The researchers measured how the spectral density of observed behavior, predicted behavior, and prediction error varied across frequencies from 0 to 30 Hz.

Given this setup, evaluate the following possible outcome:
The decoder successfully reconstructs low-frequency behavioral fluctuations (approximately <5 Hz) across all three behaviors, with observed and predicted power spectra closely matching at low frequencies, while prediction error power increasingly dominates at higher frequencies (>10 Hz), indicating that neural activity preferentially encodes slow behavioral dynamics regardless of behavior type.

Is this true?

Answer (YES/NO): NO